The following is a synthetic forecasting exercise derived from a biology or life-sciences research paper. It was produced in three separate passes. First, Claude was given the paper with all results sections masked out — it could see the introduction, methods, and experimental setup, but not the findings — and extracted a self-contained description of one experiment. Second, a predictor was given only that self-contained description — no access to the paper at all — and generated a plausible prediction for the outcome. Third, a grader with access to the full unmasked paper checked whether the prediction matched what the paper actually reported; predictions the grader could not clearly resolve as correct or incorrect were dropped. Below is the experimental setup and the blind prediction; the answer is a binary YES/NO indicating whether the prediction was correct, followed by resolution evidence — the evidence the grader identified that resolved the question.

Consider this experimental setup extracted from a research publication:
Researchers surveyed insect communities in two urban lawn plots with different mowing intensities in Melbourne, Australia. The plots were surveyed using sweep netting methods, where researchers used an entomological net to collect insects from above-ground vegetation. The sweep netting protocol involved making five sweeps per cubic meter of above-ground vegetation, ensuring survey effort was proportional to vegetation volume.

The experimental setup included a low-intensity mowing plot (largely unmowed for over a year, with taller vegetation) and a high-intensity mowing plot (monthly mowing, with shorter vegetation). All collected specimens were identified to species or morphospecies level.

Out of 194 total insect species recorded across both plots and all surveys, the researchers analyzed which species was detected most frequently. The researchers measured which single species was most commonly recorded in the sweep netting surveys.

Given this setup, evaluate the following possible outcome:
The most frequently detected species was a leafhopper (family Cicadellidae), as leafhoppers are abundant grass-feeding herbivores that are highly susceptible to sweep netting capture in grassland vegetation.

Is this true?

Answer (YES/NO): NO